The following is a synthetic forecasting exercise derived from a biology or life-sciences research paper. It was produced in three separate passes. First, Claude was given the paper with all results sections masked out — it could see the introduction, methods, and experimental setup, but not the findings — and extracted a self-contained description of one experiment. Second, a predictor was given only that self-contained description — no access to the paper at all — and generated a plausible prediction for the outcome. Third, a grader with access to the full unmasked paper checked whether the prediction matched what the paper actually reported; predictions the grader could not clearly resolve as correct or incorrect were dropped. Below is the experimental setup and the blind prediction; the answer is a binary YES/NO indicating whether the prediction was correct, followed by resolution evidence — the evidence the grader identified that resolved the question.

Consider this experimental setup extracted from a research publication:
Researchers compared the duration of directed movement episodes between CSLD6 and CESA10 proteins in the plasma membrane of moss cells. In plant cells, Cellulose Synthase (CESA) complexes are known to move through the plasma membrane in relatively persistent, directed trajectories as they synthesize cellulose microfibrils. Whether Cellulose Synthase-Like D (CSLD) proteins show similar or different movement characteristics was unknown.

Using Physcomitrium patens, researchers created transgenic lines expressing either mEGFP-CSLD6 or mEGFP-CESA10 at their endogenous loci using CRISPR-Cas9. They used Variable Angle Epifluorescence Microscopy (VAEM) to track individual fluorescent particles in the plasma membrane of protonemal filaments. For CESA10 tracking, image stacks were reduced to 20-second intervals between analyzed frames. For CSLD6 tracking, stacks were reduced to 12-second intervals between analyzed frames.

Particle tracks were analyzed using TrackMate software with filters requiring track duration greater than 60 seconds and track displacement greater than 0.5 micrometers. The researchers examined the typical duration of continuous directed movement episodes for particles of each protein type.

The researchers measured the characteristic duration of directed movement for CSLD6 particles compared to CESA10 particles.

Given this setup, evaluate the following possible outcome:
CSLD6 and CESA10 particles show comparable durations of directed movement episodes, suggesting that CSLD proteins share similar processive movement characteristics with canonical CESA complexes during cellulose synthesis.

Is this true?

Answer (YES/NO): NO